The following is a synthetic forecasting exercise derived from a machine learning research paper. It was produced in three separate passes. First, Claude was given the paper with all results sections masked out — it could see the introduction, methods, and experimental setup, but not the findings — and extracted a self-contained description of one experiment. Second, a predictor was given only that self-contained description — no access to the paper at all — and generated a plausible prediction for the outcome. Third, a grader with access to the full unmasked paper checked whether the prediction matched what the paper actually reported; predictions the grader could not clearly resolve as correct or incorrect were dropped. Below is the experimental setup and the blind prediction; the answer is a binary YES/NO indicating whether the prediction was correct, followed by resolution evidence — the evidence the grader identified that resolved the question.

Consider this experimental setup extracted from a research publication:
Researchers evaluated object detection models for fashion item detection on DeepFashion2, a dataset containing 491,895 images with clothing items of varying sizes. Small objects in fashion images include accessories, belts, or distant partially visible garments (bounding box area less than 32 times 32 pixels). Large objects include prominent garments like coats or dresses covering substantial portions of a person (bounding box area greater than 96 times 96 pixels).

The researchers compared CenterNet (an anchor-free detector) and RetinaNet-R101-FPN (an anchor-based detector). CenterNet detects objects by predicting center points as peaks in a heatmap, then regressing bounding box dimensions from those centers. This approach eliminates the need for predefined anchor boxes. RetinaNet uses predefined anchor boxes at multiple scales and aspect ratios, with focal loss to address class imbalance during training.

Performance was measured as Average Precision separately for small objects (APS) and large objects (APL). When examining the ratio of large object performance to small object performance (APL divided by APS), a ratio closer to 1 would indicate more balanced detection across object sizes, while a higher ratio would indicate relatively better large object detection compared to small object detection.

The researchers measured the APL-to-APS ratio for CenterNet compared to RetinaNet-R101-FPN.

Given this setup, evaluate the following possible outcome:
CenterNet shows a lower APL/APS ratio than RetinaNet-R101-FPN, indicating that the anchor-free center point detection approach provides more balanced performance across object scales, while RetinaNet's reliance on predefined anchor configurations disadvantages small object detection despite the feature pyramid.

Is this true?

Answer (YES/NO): NO